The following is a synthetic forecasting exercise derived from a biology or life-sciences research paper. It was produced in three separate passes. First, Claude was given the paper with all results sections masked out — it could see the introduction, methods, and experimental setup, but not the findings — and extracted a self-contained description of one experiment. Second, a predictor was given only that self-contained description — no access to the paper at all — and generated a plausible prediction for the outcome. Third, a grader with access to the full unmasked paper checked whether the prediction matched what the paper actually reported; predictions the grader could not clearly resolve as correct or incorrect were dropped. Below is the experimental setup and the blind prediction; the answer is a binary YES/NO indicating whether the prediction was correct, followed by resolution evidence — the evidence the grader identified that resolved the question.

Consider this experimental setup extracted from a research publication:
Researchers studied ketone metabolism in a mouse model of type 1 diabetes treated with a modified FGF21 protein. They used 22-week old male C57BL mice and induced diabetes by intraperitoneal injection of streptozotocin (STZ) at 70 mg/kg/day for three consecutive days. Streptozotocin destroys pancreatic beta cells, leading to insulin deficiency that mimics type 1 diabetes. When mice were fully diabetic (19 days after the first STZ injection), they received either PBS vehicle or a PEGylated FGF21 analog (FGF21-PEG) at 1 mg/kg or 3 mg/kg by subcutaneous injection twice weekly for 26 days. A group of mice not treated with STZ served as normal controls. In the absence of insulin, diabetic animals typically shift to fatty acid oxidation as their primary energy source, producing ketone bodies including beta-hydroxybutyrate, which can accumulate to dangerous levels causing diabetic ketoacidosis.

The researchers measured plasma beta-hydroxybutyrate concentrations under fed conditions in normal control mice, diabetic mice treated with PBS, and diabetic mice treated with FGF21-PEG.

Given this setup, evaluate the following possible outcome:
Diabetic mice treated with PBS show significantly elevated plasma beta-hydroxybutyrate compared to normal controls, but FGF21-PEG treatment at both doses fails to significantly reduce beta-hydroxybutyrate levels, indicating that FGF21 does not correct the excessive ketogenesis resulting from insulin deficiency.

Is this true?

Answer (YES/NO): NO